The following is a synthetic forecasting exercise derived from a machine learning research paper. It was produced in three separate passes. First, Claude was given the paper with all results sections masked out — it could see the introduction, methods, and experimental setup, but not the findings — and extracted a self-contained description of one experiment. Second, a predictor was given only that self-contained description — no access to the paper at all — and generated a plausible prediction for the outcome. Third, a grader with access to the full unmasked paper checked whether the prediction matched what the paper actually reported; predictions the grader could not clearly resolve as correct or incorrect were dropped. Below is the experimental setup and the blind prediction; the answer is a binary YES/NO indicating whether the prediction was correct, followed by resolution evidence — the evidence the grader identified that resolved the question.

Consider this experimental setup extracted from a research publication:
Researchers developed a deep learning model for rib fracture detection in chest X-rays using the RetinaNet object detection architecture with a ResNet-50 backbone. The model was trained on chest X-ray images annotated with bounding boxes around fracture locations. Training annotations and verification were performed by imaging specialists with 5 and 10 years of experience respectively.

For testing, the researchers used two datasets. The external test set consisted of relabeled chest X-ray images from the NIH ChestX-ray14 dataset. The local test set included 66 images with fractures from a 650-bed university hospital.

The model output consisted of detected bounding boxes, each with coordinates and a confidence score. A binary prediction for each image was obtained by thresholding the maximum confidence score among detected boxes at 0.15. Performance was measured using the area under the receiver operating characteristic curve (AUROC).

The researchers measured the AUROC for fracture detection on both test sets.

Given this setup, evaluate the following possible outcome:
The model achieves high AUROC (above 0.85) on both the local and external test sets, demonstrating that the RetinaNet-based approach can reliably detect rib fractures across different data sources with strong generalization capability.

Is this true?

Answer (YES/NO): NO